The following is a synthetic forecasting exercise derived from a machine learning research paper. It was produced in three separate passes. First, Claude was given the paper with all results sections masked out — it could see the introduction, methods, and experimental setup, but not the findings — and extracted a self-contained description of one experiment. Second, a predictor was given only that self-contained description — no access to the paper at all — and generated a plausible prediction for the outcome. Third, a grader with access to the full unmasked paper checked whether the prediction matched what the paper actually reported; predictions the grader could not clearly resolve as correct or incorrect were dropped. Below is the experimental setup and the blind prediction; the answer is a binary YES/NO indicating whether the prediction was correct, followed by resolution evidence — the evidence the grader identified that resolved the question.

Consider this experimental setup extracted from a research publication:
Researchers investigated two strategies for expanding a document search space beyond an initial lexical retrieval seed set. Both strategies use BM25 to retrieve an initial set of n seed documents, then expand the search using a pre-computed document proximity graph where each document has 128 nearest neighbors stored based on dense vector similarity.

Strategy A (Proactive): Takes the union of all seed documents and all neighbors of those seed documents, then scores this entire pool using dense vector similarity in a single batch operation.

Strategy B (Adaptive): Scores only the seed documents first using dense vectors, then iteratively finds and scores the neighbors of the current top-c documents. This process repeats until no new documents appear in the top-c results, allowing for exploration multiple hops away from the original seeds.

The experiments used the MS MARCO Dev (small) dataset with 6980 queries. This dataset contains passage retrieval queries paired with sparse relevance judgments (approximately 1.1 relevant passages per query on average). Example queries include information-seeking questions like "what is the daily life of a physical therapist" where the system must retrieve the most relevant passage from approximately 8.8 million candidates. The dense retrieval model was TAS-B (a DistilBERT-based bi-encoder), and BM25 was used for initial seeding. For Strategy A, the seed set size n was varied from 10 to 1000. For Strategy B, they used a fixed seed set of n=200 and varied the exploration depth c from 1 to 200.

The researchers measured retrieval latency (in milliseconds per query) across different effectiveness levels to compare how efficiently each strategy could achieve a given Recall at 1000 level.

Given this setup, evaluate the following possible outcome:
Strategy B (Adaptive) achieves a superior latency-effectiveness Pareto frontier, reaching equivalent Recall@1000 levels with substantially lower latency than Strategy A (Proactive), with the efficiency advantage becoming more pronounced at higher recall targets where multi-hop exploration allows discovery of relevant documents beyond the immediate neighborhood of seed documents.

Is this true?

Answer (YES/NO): NO